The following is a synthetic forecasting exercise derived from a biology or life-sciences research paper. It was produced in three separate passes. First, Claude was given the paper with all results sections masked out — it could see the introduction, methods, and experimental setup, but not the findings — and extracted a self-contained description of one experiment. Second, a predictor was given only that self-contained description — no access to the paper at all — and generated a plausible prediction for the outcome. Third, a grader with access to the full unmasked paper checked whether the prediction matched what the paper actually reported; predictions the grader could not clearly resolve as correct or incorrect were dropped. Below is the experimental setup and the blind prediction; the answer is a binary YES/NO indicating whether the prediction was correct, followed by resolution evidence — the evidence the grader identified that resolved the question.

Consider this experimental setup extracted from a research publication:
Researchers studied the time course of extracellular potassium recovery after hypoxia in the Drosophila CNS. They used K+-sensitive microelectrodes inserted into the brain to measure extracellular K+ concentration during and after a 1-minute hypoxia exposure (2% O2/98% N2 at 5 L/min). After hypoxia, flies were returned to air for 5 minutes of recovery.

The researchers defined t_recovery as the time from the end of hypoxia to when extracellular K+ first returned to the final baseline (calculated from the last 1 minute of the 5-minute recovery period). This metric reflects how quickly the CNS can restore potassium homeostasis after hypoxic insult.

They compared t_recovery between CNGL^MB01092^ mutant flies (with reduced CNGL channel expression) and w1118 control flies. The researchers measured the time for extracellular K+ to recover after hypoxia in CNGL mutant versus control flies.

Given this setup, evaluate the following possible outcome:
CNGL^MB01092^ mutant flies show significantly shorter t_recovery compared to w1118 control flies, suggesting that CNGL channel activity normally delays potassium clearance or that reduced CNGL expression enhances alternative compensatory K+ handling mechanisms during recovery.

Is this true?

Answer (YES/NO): NO